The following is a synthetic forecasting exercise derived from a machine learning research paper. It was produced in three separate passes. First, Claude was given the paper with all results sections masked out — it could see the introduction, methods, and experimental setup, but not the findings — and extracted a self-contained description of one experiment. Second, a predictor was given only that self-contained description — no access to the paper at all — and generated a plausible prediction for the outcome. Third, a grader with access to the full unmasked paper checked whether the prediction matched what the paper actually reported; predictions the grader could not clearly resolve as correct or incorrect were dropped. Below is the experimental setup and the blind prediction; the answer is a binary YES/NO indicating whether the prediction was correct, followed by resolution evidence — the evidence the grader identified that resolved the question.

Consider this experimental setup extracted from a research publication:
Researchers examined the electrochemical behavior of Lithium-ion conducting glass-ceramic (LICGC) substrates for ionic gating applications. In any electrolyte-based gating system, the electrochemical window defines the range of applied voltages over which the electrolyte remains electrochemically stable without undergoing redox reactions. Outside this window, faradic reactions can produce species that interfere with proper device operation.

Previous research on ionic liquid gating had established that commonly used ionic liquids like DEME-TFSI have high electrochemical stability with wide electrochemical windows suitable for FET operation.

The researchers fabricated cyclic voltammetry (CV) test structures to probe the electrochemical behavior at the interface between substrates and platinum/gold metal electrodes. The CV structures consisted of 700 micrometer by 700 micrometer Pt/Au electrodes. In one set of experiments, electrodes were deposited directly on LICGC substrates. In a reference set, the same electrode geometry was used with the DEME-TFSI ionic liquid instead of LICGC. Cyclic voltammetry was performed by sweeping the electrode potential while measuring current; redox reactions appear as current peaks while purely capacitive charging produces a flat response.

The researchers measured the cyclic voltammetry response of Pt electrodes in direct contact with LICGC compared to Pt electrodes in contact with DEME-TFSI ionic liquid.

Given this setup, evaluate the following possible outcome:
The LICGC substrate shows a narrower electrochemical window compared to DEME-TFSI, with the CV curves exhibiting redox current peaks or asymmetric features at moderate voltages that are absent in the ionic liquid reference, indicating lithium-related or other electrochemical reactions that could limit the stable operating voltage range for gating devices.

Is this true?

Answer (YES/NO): YES